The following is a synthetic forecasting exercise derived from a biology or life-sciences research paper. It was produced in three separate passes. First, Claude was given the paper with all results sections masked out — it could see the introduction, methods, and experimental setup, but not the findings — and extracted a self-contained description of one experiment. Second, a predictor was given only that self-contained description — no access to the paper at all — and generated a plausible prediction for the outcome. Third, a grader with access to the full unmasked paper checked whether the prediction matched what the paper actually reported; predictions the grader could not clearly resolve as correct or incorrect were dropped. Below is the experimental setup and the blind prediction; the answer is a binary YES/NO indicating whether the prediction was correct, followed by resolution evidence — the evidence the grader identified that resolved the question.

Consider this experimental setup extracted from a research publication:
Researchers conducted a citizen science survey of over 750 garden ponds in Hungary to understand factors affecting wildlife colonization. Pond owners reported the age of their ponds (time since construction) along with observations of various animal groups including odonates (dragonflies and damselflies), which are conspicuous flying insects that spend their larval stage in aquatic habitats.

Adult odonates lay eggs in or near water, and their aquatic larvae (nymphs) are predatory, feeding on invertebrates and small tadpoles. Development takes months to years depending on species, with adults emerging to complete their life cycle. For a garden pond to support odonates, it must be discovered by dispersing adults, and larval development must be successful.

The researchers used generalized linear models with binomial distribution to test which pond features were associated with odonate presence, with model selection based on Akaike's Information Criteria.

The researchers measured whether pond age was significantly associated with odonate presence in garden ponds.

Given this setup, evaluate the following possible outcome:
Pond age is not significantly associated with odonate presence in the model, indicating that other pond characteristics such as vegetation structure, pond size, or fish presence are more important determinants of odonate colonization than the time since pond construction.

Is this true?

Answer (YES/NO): NO